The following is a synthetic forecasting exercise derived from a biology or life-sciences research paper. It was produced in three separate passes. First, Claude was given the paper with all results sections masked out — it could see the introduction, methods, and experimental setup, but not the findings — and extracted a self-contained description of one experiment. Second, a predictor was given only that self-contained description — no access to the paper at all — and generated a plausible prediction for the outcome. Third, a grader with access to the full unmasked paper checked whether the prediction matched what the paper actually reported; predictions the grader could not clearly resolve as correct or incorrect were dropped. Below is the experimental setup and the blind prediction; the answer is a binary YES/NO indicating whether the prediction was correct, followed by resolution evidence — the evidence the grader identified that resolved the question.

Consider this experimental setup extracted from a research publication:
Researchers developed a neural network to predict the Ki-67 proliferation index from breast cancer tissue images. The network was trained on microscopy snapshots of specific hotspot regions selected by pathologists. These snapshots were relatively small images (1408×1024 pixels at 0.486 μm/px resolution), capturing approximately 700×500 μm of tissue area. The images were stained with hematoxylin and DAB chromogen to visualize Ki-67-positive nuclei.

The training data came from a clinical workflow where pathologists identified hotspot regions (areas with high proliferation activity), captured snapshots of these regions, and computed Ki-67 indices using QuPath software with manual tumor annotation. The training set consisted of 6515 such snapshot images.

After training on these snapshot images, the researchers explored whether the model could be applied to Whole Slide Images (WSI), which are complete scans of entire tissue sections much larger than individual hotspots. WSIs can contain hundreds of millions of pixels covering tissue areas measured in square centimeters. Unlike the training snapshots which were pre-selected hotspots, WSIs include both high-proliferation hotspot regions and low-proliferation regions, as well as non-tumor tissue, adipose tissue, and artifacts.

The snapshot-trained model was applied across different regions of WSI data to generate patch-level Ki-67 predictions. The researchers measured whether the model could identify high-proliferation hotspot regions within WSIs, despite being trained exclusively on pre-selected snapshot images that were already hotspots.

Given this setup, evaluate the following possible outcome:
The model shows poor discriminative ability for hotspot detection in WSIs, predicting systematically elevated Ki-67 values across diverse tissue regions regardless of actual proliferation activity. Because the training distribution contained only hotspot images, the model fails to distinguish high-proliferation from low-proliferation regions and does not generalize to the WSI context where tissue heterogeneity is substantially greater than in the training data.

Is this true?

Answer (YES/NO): NO